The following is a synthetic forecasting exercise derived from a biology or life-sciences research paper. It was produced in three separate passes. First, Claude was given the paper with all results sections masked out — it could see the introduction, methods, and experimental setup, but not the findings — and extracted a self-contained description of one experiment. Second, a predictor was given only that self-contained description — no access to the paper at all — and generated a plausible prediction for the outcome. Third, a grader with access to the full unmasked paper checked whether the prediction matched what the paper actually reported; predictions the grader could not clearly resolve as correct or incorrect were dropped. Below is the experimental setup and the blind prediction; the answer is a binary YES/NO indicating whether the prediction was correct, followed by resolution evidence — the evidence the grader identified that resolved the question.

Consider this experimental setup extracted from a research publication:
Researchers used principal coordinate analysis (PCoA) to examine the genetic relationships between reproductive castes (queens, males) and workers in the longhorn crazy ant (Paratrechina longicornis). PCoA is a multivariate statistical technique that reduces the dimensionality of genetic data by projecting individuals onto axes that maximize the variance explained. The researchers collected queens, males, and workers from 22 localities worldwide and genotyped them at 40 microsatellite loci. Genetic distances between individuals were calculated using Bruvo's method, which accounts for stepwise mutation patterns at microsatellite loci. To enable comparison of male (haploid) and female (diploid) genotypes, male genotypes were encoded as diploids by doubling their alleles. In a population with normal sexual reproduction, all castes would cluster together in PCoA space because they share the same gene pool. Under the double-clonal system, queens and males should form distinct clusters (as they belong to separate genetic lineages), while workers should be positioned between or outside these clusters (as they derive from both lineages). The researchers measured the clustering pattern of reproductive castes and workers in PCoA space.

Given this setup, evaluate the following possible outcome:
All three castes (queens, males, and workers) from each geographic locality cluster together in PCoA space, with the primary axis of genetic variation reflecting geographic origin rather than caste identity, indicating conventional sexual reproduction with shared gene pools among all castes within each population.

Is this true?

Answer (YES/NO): NO